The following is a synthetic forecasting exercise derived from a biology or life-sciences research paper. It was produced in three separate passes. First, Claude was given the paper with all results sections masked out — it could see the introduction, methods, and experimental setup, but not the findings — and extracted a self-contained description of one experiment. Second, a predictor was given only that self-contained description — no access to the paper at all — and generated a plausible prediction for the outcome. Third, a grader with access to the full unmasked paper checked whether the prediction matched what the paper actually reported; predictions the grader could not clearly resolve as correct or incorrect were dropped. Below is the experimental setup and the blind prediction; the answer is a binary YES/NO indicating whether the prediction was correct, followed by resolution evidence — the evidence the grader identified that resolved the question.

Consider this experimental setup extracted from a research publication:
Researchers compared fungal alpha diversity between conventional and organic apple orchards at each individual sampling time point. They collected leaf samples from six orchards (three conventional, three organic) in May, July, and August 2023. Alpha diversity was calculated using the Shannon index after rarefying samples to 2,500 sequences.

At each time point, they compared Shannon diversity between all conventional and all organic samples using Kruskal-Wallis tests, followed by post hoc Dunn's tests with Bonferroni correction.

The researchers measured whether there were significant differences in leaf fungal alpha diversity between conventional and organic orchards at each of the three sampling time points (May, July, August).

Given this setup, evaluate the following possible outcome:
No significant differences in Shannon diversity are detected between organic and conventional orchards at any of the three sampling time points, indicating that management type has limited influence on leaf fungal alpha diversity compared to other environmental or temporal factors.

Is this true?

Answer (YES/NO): NO